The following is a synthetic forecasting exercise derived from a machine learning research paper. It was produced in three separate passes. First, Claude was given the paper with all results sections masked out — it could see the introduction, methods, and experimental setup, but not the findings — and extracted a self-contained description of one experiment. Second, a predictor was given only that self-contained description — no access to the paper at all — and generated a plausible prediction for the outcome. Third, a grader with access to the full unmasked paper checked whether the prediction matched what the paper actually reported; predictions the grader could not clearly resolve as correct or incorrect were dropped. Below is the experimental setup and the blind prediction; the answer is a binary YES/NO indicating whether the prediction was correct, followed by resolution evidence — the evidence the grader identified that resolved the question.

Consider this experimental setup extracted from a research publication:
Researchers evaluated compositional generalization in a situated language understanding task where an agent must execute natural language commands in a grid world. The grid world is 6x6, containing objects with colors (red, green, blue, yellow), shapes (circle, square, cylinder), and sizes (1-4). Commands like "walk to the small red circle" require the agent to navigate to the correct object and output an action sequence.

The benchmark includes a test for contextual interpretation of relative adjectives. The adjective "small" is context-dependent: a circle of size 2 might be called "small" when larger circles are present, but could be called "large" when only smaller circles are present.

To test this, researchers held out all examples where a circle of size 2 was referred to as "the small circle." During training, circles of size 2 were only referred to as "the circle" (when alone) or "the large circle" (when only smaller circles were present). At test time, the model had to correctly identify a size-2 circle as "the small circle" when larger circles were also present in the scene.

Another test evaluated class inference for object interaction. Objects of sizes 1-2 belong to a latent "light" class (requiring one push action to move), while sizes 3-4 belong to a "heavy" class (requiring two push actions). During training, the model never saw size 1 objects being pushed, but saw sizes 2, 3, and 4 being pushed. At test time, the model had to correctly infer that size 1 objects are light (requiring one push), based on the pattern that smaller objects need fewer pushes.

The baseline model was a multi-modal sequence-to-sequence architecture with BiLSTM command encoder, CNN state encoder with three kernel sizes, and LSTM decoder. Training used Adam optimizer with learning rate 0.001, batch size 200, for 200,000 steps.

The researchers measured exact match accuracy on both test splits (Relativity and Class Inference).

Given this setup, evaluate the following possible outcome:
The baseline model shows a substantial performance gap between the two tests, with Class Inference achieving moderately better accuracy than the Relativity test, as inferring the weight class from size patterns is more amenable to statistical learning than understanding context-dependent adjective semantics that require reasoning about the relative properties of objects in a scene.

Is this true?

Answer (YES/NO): NO